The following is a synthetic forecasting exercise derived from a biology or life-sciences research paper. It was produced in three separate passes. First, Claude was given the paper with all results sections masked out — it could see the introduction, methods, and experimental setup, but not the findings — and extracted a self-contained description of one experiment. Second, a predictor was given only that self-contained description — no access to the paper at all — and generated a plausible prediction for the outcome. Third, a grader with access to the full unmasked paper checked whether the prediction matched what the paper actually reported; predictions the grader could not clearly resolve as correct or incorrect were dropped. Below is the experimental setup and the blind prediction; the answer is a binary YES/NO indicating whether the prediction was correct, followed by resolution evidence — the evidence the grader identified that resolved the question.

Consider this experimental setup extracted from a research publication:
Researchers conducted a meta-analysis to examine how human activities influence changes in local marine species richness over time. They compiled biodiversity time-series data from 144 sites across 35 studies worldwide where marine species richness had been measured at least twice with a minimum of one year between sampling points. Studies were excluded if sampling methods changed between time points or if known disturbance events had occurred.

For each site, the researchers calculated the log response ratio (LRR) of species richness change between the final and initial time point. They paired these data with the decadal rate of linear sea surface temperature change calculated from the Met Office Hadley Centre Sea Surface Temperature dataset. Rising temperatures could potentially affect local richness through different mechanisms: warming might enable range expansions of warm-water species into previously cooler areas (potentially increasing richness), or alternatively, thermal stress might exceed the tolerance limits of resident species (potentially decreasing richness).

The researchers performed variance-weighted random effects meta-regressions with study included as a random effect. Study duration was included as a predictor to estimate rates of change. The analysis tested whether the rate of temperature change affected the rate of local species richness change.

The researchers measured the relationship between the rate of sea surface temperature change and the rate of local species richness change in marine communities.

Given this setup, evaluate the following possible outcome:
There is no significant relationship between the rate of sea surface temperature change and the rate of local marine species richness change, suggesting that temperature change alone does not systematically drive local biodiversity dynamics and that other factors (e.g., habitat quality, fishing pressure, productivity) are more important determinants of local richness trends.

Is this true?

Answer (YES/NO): NO